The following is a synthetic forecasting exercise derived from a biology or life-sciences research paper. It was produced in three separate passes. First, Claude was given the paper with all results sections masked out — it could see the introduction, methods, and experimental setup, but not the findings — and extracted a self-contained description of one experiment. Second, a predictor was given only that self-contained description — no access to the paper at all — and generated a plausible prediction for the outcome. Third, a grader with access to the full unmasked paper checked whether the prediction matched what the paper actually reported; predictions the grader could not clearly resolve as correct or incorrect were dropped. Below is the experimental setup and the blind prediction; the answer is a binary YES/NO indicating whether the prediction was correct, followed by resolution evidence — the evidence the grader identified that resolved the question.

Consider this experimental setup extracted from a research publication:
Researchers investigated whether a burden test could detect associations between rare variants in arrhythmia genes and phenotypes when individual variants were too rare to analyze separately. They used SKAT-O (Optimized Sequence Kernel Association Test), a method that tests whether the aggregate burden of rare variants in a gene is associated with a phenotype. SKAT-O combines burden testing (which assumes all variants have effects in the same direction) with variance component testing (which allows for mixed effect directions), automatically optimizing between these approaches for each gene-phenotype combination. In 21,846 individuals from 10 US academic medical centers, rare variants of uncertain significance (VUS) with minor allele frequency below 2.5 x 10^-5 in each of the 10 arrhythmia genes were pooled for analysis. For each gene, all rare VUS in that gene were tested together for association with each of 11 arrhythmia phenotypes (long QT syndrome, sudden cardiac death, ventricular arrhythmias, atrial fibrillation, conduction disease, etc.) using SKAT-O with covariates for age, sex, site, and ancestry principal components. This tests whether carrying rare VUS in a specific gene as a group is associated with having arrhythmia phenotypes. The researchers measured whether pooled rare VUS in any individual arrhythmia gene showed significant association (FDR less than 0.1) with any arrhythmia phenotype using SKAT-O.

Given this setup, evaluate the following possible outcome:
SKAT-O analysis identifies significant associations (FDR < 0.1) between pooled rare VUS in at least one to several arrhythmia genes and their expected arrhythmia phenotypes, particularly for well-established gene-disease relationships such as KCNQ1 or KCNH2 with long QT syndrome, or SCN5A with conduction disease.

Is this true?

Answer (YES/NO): NO